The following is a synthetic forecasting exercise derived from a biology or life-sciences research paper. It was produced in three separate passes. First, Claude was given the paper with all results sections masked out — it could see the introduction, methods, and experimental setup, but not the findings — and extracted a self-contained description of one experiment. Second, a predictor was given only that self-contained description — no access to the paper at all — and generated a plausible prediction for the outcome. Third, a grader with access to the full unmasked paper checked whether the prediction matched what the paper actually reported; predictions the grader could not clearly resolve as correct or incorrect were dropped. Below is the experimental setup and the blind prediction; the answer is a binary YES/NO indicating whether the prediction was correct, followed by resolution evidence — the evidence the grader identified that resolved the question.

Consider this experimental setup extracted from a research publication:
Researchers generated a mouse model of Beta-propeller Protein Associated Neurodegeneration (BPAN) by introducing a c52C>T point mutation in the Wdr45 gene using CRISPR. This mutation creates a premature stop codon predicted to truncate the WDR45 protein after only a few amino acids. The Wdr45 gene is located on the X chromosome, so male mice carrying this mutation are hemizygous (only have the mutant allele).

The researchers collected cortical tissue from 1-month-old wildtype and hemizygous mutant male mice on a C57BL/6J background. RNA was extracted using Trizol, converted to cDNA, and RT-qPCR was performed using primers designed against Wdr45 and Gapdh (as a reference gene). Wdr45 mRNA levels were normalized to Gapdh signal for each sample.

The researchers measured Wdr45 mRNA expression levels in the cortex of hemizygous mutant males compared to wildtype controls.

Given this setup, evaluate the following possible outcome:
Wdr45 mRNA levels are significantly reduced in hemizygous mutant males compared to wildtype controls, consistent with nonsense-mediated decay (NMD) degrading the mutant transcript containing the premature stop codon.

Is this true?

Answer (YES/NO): NO